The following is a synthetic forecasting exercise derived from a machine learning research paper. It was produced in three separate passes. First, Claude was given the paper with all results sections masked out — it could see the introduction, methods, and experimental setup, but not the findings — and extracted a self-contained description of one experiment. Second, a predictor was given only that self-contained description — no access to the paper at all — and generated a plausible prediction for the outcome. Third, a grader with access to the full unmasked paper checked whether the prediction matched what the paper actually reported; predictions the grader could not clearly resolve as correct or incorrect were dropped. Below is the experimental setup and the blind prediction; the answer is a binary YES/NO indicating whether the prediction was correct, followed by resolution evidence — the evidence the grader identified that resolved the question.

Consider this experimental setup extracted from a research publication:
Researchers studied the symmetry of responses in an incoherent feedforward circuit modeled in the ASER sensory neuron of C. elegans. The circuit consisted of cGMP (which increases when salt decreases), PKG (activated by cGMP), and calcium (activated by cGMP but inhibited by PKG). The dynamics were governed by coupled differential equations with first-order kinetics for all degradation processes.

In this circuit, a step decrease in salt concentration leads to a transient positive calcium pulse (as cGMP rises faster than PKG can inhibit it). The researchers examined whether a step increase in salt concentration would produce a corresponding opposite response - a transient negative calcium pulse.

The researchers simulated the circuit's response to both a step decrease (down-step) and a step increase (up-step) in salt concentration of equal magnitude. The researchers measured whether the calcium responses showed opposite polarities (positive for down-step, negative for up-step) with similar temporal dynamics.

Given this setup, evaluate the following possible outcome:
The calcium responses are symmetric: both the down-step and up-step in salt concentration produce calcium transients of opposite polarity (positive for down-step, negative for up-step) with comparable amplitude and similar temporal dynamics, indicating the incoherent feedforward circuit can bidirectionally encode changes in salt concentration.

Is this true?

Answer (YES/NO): YES